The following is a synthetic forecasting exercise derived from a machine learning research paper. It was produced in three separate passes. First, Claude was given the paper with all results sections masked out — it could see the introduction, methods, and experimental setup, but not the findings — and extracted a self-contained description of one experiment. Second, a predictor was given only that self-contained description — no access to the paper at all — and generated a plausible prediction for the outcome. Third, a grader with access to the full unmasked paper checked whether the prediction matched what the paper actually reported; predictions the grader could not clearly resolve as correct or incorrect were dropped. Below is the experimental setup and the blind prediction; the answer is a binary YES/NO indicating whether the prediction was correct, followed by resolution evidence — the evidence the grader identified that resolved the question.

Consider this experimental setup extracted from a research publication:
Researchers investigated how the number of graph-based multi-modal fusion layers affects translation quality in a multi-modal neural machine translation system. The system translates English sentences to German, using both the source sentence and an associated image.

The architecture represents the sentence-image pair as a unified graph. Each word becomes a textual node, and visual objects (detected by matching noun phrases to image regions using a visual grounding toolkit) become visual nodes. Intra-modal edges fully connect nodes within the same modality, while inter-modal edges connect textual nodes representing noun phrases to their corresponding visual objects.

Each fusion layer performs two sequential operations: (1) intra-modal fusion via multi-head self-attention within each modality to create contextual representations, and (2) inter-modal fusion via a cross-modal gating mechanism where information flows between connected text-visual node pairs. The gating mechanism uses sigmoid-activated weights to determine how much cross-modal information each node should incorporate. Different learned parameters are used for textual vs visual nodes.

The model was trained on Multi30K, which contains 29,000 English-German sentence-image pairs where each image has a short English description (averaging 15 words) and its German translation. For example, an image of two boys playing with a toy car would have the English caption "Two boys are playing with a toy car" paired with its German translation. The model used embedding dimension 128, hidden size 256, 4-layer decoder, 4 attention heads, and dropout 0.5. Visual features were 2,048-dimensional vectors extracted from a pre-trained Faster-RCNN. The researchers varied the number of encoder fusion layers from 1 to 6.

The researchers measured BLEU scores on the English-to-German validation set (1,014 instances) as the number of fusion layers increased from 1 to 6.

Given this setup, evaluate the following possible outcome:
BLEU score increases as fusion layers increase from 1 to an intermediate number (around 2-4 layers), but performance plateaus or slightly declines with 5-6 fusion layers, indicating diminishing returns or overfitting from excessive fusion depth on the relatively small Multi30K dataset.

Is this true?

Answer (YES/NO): YES